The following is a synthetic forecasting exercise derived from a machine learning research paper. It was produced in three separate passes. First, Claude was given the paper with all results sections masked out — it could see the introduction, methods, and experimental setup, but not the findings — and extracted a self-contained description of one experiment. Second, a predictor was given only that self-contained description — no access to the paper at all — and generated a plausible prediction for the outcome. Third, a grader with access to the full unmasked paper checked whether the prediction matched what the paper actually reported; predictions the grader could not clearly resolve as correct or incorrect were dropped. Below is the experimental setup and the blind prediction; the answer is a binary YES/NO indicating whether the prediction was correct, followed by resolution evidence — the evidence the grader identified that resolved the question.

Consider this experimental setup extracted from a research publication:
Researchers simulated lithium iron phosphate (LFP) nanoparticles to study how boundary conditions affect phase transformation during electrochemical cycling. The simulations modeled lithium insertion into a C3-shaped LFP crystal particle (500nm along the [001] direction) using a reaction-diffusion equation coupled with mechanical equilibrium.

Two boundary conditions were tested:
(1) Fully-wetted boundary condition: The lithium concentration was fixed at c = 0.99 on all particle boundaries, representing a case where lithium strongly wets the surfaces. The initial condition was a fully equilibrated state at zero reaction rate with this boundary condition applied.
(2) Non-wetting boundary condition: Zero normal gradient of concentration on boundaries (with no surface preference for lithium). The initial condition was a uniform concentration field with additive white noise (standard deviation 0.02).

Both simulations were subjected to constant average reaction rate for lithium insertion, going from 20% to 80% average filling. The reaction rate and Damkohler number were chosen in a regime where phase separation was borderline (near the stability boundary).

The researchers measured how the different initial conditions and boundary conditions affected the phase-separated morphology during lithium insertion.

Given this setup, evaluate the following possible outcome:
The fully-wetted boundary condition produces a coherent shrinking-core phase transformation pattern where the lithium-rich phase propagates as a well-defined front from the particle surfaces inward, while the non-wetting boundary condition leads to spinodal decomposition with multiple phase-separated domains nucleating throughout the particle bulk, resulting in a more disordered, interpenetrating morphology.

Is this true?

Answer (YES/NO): NO